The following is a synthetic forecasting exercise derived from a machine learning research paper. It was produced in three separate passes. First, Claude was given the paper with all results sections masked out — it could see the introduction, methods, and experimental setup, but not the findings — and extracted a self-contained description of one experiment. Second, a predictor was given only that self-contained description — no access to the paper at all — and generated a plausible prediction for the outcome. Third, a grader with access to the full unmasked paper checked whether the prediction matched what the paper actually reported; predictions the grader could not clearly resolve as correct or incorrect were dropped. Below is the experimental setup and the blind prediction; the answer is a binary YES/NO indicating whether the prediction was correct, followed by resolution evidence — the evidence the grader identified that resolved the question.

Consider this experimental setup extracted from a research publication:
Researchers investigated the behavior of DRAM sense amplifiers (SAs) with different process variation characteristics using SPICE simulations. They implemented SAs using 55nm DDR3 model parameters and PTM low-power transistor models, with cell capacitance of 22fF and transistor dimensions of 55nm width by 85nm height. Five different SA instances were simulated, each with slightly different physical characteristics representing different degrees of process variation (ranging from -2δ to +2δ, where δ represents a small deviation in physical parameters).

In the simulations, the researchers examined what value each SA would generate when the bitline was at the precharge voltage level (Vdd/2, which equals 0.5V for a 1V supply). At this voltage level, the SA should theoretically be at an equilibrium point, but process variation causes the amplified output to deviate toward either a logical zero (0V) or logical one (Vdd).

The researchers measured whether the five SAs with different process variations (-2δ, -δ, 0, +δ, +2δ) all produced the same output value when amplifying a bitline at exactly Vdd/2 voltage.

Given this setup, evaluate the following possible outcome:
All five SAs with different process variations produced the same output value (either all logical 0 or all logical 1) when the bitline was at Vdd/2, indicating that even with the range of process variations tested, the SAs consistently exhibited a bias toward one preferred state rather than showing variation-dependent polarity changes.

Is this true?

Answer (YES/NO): NO